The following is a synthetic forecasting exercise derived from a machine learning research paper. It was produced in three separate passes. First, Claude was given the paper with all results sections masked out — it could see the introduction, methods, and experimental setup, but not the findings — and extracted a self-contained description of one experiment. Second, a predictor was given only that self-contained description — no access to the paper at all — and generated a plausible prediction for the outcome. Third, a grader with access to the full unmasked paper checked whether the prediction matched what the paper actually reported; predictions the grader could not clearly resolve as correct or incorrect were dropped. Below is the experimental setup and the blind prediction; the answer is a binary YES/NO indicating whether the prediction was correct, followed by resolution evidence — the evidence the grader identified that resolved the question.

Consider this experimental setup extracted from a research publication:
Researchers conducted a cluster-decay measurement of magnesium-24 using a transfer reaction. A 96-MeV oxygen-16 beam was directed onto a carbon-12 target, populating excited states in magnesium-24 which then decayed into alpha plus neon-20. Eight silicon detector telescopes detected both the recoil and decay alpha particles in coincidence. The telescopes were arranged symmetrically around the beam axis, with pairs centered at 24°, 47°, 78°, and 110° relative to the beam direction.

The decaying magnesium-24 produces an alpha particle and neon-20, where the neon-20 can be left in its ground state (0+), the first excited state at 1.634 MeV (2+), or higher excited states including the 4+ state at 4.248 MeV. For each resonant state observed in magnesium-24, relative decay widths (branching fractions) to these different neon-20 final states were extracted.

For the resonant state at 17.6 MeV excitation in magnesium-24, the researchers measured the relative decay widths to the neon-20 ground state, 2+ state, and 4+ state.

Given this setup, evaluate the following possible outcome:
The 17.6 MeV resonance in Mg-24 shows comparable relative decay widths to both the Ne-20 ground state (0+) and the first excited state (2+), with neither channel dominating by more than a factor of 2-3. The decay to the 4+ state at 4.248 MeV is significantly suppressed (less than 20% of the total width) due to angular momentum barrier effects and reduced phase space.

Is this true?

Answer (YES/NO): NO